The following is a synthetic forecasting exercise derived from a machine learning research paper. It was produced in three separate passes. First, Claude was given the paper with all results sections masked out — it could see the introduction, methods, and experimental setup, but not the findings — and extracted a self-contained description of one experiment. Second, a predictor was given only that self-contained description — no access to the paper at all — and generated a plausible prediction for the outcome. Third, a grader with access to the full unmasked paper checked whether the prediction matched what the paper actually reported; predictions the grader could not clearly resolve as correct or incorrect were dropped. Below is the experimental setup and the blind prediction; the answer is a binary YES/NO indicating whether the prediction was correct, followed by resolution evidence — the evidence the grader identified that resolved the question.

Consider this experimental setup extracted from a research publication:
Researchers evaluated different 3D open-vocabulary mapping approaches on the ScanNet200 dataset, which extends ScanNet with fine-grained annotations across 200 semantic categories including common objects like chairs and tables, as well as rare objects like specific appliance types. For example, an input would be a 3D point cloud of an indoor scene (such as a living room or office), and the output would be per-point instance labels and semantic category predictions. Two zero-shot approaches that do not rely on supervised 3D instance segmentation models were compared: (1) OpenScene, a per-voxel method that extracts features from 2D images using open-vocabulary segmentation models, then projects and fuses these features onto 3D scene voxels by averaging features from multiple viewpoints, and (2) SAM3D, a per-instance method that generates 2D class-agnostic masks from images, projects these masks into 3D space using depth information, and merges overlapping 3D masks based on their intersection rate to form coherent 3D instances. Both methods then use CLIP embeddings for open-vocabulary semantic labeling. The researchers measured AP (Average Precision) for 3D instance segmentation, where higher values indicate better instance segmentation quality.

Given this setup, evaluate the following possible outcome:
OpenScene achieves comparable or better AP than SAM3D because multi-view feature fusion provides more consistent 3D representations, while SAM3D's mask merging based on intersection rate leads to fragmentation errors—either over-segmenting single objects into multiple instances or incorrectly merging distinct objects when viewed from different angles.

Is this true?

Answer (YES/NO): NO